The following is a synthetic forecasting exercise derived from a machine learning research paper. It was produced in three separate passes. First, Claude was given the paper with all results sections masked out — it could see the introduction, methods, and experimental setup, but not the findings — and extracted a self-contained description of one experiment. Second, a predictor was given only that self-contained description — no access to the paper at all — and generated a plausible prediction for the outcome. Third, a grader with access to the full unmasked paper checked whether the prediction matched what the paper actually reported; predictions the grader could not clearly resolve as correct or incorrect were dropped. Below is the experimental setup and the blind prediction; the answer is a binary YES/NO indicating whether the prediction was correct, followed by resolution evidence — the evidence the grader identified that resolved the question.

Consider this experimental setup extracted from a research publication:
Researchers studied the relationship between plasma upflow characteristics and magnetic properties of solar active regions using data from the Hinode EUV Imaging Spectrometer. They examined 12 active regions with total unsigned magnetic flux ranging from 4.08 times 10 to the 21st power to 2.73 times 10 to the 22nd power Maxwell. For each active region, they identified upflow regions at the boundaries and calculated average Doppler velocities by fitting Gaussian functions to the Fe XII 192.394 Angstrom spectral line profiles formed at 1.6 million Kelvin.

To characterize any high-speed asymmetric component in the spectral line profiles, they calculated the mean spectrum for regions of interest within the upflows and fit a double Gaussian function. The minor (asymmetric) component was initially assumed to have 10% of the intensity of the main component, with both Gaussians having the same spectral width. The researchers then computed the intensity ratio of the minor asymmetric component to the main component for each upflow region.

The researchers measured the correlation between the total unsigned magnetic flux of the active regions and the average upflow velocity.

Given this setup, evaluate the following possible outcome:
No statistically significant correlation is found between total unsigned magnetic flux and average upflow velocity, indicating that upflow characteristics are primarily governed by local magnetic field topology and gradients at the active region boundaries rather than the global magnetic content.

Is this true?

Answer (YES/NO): NO